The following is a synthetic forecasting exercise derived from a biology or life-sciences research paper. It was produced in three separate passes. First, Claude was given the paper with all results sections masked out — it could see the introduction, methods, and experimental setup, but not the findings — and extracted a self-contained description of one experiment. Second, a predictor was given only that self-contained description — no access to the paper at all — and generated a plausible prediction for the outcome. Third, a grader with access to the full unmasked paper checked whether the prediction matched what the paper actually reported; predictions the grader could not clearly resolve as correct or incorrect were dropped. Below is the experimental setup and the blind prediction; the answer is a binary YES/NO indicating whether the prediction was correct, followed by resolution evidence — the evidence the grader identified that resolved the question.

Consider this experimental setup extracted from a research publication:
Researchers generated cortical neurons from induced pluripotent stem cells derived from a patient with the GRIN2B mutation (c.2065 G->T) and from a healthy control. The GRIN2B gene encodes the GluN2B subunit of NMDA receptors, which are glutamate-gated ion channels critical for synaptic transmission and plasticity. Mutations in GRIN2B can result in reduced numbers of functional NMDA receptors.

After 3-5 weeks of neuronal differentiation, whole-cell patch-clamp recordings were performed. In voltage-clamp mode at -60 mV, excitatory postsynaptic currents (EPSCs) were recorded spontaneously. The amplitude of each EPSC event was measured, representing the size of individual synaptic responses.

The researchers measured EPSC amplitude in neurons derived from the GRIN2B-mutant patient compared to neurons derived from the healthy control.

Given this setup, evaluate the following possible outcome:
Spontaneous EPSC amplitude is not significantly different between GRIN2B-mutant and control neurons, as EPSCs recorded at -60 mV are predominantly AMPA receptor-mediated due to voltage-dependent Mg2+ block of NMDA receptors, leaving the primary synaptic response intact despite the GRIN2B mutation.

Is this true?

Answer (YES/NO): YES